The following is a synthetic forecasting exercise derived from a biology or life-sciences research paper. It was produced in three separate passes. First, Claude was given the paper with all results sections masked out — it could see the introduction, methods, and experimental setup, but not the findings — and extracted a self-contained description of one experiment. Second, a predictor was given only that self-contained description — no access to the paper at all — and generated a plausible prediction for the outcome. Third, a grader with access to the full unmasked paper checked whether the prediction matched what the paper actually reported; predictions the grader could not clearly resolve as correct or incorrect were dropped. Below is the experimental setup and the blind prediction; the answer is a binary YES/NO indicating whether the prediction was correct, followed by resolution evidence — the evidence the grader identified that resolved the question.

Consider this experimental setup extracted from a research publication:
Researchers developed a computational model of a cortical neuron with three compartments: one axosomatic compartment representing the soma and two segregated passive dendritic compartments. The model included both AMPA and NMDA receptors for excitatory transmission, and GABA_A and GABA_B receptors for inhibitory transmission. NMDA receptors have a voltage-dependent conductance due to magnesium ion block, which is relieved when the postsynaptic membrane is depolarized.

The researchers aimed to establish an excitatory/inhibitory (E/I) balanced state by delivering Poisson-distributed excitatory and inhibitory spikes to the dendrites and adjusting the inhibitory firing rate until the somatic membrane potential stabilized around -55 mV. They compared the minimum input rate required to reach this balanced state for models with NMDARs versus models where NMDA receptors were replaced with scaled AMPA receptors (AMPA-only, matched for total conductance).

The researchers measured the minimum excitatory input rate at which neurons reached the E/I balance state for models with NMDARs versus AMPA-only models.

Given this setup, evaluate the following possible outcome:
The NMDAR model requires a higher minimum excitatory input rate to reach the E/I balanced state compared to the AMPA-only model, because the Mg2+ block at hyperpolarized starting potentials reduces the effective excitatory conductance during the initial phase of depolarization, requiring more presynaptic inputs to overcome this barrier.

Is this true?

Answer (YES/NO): NO